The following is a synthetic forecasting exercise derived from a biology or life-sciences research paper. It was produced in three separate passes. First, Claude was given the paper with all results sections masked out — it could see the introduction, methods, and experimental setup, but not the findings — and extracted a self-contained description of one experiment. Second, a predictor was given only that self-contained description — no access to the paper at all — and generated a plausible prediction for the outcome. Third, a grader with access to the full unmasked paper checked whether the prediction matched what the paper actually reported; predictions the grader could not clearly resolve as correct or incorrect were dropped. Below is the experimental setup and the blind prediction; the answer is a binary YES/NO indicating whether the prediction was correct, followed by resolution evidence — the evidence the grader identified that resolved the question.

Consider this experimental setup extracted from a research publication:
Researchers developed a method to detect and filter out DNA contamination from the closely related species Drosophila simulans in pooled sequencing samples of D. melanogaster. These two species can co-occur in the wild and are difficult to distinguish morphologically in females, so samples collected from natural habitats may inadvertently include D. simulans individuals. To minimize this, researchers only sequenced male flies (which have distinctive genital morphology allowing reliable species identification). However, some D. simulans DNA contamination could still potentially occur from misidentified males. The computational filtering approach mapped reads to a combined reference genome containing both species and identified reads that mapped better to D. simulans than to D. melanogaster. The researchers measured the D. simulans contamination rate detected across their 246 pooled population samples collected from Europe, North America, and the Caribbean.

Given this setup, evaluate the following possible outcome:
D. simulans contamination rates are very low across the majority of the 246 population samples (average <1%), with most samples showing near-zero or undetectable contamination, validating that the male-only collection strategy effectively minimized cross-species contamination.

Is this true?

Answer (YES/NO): YES